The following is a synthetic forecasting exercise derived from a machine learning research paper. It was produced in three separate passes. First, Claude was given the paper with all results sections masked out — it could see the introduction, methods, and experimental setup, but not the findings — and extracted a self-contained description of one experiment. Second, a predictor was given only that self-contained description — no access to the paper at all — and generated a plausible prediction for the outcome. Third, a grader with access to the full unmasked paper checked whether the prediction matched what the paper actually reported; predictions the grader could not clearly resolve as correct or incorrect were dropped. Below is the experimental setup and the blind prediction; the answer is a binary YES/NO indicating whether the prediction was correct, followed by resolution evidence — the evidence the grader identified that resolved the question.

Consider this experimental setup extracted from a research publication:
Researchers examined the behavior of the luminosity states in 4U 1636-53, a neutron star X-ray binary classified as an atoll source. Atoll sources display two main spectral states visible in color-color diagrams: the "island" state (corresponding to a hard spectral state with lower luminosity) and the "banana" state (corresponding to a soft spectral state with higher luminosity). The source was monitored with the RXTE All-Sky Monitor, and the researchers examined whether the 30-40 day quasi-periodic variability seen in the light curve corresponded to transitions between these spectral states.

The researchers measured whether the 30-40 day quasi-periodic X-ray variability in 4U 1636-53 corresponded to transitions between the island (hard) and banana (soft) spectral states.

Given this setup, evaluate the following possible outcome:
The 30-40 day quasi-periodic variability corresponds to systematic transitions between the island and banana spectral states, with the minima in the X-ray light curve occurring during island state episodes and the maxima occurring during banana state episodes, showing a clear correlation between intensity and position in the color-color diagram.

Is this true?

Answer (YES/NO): YES